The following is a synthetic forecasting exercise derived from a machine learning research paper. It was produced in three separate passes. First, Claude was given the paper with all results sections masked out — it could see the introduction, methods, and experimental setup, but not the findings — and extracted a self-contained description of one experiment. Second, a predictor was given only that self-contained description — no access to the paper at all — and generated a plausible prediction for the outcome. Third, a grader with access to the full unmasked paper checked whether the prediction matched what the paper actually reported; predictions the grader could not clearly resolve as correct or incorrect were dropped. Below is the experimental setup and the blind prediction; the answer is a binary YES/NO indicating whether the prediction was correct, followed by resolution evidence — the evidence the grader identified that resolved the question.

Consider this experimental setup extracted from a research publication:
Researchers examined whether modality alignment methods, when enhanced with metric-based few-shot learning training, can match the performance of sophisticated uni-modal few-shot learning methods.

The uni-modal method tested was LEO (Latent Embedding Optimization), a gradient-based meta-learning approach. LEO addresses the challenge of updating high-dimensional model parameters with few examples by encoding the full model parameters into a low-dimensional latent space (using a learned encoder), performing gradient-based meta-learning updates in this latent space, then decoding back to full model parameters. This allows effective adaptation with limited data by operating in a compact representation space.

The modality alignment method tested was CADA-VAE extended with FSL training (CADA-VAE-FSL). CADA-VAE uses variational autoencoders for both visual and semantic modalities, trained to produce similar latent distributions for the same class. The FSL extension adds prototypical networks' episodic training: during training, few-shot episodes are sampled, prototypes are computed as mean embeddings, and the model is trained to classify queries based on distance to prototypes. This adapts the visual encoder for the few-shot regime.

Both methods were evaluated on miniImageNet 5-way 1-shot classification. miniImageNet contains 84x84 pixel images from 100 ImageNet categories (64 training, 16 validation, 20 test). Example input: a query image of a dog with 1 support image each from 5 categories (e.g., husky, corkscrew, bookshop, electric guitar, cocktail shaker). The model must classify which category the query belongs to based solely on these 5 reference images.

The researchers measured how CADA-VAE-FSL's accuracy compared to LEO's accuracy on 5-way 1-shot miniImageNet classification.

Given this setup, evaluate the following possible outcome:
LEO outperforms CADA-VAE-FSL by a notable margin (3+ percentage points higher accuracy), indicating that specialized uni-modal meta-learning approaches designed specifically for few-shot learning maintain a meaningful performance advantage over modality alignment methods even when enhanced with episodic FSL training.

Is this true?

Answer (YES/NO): NO